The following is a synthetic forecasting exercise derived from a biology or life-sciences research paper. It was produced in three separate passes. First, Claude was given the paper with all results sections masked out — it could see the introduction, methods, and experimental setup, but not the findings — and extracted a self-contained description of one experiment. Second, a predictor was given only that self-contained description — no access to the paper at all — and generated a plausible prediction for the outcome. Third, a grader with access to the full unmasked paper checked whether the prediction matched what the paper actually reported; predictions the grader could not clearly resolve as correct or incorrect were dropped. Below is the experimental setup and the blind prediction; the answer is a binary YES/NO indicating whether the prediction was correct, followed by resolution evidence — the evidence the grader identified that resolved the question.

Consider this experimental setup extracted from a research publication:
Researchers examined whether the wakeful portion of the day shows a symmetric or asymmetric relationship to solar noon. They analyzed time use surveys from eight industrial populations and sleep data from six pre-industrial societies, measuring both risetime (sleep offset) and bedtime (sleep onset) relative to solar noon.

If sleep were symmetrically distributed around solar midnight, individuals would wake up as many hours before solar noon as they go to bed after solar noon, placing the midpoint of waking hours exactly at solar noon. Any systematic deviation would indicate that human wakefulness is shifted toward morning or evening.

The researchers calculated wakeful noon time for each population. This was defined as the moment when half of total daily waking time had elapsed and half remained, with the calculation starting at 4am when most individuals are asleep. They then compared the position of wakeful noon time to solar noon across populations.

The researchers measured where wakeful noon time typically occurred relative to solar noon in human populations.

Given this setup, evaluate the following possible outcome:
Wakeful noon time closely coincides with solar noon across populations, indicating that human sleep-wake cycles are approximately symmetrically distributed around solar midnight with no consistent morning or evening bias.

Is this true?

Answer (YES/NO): NO